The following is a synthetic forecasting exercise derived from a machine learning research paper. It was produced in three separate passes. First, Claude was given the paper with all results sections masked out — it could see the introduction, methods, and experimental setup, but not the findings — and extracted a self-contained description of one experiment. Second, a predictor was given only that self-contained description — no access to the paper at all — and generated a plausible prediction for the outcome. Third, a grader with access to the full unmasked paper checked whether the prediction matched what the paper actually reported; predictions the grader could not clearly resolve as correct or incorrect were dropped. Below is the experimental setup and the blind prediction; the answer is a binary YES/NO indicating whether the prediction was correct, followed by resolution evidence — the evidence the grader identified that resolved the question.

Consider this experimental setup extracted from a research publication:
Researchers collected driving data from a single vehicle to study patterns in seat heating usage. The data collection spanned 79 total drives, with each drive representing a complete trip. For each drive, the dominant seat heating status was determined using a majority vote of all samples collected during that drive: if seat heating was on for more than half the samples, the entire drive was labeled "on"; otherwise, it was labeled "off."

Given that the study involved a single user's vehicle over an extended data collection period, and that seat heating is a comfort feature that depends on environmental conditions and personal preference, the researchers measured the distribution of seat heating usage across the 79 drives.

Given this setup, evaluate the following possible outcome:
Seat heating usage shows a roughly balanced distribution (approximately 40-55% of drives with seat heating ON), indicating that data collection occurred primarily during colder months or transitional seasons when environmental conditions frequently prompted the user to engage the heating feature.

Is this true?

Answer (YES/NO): NO